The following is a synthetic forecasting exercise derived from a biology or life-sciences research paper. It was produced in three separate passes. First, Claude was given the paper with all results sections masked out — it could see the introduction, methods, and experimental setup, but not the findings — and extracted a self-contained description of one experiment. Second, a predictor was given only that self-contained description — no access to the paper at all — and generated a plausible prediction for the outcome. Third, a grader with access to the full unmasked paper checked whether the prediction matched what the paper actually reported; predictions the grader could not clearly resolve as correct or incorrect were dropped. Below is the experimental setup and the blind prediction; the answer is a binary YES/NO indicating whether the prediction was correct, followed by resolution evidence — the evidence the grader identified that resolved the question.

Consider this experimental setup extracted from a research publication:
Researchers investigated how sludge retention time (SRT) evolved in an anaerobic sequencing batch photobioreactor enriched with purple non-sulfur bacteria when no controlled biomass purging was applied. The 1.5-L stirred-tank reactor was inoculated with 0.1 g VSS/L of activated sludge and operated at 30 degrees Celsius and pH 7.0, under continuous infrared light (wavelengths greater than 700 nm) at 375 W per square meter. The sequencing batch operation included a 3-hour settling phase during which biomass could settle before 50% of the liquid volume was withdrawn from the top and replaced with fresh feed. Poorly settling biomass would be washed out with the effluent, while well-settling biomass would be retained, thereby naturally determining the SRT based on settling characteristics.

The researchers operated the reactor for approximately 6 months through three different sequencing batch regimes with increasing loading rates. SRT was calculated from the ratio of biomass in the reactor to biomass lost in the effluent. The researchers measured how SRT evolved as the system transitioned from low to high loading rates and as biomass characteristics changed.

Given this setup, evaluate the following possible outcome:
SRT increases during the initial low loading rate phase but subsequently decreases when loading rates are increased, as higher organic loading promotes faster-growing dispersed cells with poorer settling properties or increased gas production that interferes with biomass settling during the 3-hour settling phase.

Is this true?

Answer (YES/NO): NO